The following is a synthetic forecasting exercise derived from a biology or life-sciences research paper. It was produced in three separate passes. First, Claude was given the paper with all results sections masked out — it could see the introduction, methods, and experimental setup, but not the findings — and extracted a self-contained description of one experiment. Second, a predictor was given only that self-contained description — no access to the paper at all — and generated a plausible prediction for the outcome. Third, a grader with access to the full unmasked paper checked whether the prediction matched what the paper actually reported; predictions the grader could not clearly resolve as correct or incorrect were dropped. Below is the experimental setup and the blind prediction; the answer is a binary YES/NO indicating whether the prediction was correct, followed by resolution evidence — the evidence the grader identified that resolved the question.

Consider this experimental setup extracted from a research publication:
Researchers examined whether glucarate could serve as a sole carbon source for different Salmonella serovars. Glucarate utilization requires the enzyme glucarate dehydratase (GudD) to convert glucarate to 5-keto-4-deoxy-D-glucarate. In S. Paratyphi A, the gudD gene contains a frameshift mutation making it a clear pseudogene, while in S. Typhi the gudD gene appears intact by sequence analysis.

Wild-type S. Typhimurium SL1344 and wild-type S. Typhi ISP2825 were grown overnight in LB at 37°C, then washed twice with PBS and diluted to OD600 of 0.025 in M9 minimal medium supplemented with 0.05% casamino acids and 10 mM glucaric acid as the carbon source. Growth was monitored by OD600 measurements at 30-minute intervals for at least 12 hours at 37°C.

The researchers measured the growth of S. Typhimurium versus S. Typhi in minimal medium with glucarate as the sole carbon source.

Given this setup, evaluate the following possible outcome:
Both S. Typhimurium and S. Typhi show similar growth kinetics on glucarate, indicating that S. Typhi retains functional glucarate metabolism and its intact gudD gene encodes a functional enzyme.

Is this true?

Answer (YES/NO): NO